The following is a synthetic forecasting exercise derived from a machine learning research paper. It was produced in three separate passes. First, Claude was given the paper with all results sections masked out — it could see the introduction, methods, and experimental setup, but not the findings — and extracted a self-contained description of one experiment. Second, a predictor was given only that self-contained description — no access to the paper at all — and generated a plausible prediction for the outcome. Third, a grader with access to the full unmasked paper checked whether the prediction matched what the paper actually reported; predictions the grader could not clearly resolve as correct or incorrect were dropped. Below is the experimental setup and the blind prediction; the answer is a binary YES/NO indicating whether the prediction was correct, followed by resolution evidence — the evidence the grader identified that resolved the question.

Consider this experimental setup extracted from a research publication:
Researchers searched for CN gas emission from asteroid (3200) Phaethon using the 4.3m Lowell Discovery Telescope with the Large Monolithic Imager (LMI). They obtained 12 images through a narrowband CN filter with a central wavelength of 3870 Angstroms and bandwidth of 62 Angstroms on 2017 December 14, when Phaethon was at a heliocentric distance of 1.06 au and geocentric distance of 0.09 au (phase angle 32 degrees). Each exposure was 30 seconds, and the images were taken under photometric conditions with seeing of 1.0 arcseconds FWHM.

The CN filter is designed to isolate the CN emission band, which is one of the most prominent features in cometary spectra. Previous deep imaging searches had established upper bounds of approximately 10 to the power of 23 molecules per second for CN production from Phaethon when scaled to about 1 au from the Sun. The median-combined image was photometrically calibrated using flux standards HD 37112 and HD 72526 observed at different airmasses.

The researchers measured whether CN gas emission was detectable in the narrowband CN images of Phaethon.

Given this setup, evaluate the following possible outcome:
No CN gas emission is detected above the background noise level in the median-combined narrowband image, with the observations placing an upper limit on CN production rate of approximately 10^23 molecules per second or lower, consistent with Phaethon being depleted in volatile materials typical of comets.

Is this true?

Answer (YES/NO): YES